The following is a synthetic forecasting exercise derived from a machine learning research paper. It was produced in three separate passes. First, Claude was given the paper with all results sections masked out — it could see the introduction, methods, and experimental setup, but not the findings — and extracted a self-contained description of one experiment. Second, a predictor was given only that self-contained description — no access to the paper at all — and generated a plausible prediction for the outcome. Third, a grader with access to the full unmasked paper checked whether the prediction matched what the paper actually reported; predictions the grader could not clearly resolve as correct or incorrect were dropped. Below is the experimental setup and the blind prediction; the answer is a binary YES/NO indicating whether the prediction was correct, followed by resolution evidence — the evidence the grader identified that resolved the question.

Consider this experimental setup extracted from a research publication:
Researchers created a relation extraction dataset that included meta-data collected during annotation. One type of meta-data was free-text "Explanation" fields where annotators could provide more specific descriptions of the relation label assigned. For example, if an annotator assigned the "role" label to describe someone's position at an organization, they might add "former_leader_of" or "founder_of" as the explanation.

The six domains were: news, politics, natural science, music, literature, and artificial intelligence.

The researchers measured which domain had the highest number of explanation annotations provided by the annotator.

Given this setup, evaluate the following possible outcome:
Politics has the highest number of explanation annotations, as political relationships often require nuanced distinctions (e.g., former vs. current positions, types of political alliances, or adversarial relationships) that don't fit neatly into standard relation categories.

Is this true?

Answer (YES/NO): NO